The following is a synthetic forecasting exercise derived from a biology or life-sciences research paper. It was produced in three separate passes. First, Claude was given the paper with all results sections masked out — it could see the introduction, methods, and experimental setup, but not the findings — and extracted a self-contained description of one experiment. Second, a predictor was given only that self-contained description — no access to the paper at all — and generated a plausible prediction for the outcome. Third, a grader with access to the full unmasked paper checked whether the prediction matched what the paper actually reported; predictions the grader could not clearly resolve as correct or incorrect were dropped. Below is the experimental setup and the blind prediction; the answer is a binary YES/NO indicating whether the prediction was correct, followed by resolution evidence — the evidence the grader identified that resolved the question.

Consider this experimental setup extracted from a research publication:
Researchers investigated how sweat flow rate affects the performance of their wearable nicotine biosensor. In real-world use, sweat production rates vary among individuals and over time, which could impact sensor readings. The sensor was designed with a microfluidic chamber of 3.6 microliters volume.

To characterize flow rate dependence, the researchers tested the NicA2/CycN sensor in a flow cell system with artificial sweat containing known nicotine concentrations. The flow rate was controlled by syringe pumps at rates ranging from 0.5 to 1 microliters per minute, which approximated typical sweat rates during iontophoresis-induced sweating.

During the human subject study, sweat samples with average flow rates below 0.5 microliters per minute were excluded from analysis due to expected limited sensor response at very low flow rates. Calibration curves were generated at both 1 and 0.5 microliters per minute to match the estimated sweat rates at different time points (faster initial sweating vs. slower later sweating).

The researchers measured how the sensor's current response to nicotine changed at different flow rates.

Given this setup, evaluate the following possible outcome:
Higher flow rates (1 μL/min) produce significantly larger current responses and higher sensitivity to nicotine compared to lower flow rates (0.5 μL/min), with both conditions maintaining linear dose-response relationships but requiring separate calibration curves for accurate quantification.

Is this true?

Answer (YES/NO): YES